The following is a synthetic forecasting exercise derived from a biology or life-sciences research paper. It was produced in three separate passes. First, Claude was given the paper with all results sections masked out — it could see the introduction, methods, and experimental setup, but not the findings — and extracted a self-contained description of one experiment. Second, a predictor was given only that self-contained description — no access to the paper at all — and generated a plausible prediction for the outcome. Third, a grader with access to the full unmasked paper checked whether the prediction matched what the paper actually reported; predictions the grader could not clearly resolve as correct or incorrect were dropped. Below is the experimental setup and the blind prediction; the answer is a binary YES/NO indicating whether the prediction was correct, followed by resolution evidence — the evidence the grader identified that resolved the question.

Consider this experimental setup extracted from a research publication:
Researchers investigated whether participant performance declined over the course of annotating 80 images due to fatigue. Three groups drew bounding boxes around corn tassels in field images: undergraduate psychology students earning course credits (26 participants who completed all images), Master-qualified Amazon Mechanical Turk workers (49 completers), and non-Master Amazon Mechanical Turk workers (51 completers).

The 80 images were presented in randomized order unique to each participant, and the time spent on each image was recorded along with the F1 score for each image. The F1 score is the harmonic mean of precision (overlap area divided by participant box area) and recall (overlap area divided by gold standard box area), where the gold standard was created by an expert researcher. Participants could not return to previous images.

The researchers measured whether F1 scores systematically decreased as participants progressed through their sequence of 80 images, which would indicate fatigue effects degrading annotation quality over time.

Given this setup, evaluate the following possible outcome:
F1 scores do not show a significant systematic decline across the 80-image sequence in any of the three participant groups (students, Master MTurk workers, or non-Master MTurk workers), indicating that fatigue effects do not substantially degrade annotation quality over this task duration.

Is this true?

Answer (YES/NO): NO